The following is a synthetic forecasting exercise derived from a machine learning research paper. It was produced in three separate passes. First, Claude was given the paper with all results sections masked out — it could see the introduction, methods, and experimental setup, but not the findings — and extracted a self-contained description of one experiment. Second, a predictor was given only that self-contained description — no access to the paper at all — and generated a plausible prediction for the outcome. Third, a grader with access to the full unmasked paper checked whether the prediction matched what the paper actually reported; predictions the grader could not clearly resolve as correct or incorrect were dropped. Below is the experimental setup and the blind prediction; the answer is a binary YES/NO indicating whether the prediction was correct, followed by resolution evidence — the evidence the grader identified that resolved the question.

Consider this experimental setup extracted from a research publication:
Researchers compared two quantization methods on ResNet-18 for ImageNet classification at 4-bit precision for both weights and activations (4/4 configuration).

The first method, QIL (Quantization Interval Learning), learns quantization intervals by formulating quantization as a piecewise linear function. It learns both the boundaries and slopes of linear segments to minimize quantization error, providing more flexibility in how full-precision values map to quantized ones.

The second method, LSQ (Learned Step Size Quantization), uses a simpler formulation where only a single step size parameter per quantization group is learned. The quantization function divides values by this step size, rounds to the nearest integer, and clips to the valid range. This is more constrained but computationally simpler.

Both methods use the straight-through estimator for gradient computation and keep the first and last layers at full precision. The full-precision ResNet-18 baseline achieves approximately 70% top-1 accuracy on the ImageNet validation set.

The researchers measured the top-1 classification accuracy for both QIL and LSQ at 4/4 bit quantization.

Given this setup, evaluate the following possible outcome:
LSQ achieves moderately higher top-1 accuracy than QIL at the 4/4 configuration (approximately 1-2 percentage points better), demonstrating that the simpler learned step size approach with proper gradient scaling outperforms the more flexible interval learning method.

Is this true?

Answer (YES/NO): NO